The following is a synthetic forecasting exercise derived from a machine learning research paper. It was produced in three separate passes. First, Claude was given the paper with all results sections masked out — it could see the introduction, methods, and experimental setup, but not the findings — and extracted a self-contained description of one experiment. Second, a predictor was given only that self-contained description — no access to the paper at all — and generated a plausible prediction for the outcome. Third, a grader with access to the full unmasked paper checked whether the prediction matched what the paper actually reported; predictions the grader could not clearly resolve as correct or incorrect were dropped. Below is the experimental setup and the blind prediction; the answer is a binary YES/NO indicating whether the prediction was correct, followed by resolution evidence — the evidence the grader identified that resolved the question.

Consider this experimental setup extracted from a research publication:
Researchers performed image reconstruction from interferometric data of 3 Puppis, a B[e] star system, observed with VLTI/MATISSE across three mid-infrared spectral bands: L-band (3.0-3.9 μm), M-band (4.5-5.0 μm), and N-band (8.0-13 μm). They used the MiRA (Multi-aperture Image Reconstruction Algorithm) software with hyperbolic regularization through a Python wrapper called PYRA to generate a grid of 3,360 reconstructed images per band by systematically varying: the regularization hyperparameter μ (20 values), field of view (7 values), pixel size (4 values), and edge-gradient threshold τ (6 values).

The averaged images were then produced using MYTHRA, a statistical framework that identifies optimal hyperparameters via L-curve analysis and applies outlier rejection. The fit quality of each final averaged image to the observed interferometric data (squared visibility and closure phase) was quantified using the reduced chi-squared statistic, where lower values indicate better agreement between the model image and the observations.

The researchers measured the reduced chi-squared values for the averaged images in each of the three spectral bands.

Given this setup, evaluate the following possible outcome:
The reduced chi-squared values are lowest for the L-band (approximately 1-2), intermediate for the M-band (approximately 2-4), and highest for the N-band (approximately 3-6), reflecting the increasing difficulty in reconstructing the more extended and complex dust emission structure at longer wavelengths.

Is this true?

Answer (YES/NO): NO